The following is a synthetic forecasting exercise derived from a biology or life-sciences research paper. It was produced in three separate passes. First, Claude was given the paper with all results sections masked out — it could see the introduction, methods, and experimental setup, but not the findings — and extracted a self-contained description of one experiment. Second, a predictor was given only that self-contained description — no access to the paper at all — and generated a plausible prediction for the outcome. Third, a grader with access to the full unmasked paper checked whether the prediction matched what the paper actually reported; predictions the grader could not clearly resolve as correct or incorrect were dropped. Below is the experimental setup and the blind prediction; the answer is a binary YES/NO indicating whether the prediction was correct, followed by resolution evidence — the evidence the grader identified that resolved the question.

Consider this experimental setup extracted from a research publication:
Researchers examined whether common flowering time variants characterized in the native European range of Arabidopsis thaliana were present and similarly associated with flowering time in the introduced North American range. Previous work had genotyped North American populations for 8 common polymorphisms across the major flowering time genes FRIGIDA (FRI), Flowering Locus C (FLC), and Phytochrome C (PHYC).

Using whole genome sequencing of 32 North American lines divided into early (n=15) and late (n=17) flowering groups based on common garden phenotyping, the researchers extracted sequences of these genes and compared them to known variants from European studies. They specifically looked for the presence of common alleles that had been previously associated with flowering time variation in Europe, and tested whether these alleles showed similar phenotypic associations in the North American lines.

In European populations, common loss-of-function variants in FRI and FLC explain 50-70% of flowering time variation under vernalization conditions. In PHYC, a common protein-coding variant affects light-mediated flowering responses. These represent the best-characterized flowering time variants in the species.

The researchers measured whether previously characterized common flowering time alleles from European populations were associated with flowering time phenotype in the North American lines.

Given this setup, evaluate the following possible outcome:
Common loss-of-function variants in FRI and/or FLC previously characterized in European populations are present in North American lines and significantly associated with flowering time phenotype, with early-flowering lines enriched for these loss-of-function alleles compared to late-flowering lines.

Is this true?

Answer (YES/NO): NO